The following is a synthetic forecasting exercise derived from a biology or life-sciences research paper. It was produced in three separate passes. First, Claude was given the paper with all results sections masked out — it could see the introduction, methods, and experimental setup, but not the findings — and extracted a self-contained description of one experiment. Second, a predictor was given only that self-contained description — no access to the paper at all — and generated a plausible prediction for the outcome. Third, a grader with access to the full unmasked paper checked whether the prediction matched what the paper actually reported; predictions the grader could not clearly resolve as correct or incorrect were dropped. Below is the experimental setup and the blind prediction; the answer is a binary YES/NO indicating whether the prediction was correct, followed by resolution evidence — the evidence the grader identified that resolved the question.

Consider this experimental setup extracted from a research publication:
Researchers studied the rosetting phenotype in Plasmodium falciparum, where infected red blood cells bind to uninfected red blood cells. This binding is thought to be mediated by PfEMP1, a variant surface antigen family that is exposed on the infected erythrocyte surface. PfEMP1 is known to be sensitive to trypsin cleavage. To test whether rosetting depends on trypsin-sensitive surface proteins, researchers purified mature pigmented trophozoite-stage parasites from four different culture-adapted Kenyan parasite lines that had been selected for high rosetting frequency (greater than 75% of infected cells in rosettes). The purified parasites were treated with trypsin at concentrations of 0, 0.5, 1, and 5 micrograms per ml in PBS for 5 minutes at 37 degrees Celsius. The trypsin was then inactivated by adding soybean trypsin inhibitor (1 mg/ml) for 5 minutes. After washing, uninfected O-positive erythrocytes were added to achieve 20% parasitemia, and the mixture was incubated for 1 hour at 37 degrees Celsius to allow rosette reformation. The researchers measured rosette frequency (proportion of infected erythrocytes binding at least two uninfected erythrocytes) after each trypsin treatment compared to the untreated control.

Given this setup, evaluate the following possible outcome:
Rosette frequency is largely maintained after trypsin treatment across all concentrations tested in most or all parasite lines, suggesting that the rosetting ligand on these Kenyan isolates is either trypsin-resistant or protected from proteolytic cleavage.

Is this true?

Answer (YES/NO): NO